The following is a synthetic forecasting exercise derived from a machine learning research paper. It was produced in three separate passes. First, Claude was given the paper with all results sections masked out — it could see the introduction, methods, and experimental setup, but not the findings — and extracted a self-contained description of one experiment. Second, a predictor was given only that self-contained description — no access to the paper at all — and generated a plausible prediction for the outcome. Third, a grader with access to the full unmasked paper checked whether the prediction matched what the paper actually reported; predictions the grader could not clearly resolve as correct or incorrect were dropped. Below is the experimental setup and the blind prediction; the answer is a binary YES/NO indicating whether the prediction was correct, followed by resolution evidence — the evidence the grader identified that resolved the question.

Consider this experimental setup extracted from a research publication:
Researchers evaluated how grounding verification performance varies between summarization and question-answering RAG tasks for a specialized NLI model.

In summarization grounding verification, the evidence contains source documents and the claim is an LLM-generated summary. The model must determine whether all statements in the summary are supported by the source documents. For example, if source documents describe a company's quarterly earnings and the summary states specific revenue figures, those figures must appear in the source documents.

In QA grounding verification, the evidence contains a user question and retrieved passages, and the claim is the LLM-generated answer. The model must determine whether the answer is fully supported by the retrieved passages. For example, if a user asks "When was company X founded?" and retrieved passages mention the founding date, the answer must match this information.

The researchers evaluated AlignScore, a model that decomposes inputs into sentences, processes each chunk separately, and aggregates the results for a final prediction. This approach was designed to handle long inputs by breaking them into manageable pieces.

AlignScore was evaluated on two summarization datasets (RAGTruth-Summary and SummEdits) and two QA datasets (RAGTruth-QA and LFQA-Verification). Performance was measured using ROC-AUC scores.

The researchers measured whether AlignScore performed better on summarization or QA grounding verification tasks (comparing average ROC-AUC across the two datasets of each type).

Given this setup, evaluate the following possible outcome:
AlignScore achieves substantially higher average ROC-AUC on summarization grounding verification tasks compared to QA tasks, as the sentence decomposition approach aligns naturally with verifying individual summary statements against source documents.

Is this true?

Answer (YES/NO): NO